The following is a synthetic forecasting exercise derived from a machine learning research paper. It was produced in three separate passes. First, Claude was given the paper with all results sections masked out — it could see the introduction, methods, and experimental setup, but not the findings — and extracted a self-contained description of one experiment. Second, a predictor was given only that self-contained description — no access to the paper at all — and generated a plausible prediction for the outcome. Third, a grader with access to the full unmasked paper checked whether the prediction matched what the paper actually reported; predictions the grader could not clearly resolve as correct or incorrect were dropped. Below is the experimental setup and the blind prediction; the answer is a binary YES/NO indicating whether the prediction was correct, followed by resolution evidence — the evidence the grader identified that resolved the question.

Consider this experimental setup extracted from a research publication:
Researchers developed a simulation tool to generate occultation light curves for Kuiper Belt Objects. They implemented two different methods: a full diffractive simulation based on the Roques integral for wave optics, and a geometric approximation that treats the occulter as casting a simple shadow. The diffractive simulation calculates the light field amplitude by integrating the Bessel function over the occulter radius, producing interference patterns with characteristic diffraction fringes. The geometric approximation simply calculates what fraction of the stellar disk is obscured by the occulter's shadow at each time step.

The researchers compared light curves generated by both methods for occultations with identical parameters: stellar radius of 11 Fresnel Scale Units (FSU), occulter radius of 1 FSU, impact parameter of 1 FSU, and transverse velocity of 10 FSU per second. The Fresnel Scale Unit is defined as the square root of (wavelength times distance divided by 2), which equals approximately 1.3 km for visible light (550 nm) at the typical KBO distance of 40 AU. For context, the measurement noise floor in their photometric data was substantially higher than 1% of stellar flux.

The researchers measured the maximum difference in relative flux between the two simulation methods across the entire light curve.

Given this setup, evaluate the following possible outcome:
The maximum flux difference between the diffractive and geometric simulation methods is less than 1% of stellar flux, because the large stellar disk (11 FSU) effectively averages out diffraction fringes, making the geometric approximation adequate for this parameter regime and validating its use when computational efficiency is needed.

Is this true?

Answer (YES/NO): YES